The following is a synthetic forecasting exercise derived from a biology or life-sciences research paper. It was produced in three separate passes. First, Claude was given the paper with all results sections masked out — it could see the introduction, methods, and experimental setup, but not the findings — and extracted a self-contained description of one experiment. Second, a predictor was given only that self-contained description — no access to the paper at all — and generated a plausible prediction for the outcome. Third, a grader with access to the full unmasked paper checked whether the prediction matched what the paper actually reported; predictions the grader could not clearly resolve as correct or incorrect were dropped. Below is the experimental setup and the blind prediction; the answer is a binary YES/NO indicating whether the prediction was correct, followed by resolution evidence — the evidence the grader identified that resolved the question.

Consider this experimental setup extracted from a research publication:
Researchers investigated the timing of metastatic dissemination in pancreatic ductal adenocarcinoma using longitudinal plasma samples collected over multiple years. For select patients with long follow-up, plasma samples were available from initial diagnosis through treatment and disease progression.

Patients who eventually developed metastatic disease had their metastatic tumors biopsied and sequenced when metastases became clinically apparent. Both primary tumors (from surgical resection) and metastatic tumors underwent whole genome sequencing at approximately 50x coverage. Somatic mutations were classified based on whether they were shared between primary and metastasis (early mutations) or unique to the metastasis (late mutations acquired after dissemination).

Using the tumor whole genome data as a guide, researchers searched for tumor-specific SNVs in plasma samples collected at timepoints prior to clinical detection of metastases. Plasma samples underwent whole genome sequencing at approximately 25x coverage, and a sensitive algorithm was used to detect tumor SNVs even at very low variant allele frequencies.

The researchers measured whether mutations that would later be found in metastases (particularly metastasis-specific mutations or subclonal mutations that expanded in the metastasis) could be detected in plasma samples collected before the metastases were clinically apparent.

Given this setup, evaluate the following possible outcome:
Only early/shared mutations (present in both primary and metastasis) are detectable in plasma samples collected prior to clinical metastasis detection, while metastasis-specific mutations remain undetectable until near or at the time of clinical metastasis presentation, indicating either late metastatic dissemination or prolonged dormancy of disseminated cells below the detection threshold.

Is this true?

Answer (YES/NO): NO